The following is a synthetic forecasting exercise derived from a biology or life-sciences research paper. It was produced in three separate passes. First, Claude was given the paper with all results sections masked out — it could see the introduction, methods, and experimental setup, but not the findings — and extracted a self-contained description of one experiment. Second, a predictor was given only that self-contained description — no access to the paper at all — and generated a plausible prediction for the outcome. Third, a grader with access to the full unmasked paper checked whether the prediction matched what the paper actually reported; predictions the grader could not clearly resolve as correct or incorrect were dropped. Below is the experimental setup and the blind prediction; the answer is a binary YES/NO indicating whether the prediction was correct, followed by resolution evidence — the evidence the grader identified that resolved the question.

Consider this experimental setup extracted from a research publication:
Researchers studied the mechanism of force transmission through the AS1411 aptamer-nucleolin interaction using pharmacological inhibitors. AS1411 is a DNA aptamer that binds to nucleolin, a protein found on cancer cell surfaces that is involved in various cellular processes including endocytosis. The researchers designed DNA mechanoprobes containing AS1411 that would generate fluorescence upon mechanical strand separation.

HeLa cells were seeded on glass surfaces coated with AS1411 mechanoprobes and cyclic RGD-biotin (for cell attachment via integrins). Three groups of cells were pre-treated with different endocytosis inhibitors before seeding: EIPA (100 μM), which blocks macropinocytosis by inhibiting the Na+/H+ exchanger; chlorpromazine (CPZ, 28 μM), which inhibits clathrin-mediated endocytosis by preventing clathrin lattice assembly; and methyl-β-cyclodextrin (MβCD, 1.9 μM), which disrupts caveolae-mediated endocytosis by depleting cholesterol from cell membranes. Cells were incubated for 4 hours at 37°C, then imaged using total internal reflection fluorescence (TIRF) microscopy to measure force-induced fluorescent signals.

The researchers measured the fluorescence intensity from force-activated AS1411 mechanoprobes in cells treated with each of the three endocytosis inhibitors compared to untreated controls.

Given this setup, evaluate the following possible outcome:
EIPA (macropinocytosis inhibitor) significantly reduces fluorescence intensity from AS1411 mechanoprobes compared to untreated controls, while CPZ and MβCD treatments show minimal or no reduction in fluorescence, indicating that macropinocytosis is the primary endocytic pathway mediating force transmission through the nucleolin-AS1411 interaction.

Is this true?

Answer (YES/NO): YES